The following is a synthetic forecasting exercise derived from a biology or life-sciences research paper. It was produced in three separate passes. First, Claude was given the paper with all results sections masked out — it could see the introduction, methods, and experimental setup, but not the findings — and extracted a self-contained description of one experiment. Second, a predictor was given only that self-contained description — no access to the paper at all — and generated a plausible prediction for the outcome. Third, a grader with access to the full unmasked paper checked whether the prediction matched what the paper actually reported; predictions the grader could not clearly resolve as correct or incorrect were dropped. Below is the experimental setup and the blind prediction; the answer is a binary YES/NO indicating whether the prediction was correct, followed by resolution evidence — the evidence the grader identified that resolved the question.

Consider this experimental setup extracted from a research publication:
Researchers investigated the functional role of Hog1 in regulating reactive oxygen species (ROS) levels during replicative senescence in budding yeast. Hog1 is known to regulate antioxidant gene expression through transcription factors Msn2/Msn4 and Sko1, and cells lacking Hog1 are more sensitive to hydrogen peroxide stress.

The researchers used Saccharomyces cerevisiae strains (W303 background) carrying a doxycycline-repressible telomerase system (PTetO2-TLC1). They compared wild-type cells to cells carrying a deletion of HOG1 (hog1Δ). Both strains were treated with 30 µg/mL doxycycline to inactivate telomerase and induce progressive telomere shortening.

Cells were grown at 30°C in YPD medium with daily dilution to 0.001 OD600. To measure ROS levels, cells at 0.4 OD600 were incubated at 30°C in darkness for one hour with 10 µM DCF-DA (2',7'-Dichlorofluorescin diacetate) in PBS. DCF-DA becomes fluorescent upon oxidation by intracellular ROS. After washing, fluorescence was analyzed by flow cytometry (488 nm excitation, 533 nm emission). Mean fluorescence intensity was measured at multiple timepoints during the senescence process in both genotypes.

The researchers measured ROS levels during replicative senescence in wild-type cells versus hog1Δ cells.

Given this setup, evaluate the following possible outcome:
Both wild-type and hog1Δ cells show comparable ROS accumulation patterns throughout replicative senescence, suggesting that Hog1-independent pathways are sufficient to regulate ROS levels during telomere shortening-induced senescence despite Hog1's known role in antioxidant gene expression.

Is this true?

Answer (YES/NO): NO